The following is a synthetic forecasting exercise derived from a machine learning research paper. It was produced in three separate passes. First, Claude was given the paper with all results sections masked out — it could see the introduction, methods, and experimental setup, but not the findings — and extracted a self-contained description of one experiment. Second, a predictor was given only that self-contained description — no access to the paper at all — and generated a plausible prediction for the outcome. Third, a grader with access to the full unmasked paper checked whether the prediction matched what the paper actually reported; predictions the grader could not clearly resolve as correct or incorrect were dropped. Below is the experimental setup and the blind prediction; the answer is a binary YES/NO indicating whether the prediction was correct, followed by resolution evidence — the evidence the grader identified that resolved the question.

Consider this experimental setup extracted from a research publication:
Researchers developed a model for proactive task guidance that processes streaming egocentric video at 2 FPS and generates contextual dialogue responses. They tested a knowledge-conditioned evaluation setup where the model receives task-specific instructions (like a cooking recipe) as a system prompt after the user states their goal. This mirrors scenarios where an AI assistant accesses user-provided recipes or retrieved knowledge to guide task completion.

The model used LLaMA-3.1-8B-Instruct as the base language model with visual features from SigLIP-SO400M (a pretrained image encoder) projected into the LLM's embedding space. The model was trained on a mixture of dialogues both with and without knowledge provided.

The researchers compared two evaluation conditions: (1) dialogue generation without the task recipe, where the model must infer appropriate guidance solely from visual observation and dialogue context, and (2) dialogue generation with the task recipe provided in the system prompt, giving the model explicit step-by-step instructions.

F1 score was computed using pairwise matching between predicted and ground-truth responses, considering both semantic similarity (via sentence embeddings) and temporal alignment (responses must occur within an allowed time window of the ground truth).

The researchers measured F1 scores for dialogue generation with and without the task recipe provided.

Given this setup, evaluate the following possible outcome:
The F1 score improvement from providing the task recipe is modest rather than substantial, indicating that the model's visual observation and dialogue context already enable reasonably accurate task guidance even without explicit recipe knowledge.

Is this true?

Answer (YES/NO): NO